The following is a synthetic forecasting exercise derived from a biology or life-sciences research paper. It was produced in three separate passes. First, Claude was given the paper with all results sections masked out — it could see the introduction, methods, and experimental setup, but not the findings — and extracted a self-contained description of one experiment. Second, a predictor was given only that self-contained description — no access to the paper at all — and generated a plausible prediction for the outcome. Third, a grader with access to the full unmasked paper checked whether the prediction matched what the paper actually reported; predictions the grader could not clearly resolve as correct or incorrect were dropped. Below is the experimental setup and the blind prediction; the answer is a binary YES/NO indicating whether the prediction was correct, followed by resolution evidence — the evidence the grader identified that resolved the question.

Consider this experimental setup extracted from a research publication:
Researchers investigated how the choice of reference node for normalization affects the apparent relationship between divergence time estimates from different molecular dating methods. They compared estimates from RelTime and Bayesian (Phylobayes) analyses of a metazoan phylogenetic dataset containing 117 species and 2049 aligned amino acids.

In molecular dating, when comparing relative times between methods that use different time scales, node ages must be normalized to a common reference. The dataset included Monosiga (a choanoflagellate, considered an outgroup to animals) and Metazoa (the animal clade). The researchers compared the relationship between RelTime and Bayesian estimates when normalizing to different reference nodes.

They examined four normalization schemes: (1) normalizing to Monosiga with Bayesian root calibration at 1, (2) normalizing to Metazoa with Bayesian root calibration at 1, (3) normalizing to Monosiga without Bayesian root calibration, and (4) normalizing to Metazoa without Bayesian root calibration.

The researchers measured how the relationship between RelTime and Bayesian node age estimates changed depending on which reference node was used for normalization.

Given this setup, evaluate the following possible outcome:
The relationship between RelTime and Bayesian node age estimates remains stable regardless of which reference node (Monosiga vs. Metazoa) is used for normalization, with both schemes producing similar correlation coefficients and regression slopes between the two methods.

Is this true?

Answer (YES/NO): NO